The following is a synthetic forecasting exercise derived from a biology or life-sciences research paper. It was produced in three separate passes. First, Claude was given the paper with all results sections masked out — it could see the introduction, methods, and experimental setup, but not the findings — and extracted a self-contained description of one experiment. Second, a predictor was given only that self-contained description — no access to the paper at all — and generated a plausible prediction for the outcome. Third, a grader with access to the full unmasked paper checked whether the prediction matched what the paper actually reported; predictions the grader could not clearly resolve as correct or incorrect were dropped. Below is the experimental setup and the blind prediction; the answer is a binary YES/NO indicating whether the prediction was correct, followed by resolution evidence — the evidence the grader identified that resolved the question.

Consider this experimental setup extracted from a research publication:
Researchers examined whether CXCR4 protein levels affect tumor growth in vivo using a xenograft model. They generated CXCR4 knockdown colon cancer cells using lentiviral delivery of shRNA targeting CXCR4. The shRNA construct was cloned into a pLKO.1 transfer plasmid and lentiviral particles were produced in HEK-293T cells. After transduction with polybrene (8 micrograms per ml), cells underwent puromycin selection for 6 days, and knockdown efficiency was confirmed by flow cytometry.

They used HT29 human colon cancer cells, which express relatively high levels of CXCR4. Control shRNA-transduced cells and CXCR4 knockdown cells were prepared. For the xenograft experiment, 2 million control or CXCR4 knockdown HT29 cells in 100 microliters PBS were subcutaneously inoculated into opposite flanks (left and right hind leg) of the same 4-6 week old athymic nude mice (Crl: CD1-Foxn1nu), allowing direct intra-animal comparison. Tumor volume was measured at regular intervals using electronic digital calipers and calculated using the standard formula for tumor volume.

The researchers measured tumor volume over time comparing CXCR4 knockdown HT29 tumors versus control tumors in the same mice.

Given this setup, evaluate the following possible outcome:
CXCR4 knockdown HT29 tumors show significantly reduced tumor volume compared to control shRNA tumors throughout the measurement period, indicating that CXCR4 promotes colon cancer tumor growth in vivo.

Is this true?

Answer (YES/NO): YES